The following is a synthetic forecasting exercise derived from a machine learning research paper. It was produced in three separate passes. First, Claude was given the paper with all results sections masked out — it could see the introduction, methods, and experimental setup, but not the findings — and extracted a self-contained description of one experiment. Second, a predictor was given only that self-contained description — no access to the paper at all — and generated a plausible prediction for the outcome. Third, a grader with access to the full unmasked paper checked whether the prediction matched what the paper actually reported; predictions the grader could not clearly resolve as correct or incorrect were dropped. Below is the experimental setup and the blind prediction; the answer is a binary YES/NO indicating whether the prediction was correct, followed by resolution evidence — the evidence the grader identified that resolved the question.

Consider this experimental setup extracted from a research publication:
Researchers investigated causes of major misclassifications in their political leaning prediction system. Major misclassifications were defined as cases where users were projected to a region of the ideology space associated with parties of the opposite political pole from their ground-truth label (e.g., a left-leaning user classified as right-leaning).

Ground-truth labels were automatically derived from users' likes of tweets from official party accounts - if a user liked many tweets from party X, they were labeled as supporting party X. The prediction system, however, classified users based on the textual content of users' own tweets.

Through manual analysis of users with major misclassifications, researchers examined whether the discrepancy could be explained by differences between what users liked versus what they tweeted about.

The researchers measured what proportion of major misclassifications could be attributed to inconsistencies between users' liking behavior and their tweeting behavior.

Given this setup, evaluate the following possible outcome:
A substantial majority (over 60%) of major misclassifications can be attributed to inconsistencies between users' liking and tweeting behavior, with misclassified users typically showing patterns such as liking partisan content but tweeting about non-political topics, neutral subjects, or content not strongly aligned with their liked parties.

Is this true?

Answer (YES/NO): NO